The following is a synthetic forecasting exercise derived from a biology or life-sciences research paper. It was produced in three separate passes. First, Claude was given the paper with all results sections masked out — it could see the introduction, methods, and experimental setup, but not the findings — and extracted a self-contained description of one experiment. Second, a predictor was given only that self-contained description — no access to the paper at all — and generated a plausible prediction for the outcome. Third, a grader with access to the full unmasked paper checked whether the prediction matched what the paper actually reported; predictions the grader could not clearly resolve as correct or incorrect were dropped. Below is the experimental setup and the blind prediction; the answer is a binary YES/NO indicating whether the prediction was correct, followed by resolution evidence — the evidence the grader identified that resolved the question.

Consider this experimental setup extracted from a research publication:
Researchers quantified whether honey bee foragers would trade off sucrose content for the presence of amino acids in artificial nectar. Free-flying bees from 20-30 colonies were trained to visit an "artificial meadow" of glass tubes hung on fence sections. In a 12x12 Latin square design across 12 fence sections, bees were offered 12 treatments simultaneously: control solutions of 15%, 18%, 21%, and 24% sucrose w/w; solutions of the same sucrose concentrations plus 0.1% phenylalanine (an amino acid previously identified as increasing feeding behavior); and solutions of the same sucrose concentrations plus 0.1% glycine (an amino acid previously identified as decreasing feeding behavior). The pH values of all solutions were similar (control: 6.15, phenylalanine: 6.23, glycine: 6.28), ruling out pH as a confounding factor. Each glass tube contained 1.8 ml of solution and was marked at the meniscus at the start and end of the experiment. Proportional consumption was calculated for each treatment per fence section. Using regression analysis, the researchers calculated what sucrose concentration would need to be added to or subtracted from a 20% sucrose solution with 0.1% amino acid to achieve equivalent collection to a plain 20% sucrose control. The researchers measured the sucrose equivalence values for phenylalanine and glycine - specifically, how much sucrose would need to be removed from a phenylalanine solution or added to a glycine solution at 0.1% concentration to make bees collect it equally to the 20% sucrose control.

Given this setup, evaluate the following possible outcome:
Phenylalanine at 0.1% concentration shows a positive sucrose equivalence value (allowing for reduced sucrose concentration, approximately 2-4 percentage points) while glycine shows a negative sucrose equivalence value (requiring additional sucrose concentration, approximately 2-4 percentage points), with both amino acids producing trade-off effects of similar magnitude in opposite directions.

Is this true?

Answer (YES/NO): NO